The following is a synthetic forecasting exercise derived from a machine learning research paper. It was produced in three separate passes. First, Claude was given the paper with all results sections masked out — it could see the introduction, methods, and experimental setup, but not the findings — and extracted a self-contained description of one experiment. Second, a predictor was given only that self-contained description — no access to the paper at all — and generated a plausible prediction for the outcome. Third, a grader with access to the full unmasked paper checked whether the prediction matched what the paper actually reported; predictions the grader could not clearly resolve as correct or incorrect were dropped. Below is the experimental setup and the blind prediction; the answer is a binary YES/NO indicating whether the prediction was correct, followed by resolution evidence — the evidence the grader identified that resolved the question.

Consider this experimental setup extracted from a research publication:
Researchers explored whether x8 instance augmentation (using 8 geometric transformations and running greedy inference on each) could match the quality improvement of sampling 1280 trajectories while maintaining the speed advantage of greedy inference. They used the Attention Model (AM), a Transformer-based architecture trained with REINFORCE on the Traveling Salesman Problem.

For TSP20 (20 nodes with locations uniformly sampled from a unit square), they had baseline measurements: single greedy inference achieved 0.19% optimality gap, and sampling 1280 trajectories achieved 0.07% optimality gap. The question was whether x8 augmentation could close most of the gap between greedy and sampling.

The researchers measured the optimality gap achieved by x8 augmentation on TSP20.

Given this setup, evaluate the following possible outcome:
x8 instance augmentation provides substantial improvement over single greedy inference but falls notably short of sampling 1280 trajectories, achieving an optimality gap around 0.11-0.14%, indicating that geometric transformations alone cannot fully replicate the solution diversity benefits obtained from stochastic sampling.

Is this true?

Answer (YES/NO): NO